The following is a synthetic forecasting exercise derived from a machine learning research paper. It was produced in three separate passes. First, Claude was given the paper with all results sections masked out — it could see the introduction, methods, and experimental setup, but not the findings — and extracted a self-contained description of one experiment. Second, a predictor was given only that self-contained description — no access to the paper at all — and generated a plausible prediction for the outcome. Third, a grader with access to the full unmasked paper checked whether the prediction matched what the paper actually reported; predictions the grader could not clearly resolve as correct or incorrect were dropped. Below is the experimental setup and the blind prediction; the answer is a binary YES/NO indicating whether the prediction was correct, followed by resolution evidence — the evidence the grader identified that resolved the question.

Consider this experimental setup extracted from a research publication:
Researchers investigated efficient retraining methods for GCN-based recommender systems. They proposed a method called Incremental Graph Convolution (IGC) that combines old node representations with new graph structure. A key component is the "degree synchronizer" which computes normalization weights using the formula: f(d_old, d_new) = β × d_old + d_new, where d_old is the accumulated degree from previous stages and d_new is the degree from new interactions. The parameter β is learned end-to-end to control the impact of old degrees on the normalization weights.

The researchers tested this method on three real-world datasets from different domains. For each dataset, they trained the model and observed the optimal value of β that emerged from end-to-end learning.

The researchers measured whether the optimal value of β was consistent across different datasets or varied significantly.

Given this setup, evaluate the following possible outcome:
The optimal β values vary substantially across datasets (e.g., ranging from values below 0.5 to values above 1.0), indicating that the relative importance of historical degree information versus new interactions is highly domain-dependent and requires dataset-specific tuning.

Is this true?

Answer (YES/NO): YES